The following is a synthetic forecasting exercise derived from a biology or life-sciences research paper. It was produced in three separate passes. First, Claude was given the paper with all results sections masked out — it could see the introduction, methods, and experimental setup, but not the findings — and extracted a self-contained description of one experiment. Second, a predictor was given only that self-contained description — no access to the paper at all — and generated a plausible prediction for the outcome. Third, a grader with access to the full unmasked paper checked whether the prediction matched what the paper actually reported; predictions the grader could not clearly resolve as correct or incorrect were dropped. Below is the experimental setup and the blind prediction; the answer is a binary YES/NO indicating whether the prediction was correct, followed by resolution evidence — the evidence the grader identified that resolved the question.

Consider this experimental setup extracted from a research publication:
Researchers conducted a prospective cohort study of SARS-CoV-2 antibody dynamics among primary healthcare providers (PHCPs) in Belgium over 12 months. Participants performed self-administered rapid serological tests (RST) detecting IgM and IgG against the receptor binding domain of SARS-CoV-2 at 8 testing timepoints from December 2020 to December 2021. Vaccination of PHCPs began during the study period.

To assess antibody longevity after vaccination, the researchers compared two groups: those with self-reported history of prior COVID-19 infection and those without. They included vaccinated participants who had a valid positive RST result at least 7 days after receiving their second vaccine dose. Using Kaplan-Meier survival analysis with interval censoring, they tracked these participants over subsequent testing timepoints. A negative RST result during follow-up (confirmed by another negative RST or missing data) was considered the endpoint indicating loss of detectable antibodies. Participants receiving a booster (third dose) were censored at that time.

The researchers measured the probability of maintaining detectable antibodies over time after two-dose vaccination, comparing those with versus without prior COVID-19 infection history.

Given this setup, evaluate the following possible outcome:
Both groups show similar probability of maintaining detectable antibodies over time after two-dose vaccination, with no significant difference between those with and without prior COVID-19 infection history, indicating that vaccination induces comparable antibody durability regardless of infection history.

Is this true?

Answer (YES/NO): NO